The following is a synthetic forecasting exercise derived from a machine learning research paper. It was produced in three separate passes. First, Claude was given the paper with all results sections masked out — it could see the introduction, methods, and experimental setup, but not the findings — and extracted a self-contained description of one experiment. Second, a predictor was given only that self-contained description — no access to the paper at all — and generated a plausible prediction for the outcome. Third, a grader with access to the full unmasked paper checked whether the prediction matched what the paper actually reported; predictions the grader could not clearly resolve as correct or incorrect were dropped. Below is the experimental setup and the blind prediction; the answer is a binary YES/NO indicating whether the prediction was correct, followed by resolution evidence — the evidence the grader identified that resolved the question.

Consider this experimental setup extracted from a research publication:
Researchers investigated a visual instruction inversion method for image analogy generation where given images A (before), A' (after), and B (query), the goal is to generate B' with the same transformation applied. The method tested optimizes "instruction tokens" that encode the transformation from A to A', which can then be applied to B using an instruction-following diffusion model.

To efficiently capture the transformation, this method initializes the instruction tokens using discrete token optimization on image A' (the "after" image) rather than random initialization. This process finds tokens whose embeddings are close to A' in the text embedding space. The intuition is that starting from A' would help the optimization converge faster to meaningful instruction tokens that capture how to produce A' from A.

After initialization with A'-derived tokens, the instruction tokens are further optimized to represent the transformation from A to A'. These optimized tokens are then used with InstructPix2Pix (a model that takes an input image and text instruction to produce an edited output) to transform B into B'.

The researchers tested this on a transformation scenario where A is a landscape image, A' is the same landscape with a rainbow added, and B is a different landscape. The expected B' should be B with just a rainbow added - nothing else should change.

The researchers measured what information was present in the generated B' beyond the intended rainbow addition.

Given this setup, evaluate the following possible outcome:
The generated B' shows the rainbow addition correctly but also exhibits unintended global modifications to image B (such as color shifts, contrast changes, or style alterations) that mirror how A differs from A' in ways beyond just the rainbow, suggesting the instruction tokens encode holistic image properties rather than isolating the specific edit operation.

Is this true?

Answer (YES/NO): NO